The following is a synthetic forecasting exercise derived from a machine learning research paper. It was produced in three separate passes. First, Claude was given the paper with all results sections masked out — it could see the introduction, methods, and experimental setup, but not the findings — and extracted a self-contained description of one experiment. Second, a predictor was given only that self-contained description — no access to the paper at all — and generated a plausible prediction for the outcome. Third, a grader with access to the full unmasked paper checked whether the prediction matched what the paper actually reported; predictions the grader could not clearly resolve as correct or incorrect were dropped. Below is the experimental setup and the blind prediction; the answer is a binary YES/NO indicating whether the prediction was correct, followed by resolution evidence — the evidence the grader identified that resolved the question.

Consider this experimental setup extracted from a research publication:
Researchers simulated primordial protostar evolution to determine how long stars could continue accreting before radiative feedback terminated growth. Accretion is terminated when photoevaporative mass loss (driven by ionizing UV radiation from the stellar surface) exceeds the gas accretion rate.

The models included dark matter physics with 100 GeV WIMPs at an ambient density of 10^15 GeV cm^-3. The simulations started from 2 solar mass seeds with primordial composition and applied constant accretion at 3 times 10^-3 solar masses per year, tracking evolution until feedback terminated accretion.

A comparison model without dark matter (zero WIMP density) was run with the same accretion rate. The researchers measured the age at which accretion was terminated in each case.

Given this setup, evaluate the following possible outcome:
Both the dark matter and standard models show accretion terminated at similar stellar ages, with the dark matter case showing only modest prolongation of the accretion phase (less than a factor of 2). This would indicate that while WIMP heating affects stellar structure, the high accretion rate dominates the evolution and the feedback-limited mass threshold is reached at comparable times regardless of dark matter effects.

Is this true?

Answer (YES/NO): NO